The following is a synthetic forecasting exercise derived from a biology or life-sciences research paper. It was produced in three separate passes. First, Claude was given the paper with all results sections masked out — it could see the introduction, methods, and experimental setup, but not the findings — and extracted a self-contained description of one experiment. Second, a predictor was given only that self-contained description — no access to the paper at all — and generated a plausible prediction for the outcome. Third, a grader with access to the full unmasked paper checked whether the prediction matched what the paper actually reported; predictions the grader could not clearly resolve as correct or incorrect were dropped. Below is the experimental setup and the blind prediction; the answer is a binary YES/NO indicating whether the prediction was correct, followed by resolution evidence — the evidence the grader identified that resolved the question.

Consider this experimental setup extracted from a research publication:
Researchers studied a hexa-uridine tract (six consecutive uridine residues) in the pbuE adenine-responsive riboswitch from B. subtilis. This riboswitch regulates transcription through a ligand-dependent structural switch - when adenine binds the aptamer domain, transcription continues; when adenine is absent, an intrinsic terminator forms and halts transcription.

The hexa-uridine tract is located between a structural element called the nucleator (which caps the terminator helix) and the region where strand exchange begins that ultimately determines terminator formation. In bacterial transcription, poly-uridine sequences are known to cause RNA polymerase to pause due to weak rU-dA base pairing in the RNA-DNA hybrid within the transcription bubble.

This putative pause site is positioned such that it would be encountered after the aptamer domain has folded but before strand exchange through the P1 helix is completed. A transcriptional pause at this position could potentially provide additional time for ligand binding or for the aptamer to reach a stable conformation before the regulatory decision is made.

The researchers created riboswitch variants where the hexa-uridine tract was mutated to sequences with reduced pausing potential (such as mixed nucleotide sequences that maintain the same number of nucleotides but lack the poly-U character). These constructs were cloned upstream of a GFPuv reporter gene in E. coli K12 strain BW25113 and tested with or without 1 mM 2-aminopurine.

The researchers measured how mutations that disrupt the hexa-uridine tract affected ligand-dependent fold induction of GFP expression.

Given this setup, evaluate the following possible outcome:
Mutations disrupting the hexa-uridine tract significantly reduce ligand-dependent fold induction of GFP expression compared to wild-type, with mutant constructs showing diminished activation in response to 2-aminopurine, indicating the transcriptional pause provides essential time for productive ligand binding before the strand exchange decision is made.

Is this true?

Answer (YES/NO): YES